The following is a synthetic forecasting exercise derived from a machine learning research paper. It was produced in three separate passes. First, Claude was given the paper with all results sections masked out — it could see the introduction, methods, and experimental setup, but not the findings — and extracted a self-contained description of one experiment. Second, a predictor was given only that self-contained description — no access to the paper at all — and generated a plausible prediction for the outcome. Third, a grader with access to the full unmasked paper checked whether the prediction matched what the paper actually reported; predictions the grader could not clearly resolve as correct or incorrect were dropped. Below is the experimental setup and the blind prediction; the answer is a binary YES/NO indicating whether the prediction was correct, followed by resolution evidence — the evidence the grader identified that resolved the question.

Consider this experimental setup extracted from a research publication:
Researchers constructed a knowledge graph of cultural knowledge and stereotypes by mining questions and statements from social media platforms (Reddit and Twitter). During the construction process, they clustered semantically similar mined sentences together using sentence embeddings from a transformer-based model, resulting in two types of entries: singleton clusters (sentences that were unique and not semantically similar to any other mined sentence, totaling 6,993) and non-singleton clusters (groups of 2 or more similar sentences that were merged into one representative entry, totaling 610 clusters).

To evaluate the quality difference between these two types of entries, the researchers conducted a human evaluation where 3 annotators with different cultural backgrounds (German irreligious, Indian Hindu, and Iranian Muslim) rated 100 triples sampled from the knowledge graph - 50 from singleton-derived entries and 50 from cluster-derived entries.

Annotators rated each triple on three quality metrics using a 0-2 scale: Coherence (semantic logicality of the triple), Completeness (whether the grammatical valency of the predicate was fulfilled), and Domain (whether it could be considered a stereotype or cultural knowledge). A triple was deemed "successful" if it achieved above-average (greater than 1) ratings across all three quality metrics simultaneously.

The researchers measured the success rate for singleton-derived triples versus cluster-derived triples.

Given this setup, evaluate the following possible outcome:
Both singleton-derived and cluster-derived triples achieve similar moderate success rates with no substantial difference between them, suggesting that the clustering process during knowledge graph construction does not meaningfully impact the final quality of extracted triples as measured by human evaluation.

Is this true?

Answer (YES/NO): NO